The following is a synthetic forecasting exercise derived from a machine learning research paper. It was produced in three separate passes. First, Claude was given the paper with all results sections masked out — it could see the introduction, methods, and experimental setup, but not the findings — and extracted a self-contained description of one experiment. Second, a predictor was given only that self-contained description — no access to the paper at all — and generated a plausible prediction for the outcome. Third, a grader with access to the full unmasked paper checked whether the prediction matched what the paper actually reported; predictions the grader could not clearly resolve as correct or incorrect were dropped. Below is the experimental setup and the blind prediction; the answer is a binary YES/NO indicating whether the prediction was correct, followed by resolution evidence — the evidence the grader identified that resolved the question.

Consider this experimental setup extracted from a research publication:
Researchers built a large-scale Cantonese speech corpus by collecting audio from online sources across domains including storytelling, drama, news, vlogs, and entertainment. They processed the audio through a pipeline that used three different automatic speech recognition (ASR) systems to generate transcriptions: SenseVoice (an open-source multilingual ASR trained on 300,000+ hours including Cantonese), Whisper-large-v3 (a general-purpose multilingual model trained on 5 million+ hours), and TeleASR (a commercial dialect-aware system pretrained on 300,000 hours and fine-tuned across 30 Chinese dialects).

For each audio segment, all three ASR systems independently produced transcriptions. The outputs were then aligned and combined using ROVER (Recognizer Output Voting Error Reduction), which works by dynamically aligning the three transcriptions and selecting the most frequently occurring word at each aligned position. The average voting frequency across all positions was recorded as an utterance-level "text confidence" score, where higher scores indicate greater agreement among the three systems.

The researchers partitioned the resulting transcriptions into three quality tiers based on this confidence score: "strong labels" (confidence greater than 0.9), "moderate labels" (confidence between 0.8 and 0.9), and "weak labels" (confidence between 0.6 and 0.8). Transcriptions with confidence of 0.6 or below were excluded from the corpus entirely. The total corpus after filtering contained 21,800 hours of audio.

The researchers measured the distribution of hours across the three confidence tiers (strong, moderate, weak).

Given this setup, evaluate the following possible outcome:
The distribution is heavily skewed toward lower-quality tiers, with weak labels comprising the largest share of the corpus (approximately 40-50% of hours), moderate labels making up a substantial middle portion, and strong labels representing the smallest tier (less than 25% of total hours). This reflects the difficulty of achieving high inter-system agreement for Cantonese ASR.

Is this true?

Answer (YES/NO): NO